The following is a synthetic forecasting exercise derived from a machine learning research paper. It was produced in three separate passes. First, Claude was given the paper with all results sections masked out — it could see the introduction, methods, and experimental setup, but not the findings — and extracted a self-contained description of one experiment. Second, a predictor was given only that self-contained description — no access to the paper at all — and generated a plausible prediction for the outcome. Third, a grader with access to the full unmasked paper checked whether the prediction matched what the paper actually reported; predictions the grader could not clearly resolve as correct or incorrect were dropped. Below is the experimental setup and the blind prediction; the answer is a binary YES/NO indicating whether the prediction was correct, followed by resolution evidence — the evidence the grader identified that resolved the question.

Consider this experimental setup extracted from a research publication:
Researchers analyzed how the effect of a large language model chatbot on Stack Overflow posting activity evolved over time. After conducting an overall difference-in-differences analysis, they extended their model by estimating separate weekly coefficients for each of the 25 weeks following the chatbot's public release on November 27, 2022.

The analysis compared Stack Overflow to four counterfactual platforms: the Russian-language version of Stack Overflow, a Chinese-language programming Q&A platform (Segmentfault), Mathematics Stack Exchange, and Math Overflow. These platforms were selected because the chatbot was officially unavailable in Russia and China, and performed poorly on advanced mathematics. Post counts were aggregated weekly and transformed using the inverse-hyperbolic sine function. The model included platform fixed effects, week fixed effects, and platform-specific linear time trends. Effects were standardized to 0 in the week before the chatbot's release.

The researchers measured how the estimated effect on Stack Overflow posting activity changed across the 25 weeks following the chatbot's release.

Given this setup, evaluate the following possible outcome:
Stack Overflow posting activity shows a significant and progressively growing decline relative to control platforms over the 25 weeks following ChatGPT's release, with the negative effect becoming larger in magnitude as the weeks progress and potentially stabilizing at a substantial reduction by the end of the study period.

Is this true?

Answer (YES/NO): YES